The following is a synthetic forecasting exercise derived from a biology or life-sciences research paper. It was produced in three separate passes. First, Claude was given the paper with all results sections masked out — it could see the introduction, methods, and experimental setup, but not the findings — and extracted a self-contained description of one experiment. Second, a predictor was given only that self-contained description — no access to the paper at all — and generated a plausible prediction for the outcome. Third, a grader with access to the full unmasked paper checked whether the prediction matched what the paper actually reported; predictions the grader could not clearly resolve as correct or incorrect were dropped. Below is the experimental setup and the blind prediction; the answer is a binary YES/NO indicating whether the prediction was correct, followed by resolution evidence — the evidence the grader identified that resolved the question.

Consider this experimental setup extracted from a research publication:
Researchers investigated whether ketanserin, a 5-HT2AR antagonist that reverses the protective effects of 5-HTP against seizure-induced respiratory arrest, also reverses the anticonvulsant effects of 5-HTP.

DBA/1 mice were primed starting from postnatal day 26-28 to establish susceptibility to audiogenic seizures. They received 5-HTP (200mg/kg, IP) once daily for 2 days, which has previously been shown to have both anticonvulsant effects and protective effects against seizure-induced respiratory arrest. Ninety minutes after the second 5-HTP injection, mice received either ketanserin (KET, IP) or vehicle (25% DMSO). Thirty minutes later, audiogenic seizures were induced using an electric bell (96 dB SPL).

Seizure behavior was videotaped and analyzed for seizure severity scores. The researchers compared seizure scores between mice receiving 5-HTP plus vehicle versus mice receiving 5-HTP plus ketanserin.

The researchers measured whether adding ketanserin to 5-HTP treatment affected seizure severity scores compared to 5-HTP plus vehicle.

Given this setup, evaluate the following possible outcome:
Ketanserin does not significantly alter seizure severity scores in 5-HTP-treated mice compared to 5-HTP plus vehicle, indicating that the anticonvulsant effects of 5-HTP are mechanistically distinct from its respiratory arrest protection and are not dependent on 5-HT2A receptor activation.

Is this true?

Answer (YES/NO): YES